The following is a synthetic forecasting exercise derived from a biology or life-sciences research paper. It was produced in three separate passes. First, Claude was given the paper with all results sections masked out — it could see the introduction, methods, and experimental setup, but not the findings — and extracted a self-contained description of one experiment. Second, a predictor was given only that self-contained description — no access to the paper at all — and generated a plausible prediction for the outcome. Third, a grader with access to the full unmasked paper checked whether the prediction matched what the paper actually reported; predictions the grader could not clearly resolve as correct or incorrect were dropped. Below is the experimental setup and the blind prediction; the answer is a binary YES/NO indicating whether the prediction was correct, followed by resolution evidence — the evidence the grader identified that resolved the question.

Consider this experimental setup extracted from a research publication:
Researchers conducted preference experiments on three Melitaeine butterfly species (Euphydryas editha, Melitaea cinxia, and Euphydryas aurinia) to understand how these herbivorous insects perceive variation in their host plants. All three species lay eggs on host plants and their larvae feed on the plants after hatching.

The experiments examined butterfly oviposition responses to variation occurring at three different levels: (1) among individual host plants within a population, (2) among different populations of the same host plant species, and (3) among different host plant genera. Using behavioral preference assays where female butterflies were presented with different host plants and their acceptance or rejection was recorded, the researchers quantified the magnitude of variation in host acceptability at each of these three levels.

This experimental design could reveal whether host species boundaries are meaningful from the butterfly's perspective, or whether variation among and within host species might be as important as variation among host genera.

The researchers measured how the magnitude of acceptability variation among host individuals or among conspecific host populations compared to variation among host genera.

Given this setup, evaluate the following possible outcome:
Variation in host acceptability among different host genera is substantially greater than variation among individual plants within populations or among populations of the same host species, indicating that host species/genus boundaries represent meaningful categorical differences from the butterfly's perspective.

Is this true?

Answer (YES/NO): NO